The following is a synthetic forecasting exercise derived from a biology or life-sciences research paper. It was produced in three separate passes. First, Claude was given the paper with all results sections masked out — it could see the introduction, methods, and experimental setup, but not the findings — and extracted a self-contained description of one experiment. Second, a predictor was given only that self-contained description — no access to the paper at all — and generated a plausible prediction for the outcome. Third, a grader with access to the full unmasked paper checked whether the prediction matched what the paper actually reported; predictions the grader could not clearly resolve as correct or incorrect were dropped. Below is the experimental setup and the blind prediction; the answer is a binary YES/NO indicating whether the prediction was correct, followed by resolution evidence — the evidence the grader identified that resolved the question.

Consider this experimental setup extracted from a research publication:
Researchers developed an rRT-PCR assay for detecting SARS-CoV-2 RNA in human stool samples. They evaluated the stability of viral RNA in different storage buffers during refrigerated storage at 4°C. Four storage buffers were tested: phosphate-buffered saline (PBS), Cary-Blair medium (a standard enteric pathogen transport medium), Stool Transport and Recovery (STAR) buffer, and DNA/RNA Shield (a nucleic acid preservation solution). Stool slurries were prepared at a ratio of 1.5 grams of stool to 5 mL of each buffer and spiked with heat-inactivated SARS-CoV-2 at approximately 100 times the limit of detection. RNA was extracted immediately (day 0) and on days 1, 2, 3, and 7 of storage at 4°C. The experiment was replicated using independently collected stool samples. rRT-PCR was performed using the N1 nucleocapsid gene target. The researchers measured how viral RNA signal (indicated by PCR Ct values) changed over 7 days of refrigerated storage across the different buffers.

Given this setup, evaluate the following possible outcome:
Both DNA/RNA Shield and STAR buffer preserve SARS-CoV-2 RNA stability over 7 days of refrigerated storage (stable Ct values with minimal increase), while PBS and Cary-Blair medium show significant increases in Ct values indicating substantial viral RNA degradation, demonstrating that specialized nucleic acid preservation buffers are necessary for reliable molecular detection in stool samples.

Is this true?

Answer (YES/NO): NO